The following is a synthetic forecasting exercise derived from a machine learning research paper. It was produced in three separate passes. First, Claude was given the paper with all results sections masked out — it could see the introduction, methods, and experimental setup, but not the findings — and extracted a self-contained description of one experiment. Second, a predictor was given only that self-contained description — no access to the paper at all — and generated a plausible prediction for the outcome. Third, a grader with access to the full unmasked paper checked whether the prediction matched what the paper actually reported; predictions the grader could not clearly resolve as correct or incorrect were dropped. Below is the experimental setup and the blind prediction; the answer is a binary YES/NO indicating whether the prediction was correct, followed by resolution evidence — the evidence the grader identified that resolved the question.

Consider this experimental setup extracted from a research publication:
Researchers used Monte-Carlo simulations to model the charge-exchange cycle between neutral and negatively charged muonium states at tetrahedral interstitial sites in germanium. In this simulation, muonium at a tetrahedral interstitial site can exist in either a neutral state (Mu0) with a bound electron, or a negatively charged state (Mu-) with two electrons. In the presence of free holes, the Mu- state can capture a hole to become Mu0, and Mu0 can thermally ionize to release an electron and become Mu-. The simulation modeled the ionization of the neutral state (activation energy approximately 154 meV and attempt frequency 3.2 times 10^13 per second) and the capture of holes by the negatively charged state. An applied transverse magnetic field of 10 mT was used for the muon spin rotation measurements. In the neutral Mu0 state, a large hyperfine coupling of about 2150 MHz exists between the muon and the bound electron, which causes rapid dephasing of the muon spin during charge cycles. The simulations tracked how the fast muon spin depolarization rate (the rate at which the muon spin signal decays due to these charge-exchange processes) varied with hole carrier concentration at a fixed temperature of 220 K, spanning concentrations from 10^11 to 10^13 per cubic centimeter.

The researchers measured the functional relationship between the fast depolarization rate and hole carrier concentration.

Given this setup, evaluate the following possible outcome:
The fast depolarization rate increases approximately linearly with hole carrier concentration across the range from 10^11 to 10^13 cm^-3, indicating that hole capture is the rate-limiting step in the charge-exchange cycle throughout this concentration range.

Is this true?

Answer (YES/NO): YES